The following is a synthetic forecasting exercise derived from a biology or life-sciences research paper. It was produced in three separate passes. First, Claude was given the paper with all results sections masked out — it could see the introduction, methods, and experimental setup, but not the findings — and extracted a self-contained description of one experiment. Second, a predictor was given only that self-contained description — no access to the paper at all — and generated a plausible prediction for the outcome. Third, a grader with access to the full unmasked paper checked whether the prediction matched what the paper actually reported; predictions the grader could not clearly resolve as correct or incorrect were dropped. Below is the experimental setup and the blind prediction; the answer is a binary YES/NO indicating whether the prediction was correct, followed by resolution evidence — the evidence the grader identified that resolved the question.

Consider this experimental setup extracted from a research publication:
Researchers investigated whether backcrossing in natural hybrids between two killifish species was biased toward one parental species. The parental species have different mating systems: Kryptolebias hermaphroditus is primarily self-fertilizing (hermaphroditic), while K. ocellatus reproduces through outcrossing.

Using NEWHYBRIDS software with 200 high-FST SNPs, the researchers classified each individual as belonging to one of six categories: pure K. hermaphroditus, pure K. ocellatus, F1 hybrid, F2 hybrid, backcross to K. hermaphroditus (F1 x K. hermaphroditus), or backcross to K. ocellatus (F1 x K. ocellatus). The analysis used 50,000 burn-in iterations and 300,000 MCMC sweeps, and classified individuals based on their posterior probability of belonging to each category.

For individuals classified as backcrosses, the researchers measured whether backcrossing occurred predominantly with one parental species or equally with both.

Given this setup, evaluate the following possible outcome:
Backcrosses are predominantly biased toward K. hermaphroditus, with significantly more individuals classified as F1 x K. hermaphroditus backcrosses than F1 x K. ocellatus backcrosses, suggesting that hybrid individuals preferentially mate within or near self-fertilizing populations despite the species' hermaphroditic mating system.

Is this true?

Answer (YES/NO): NO